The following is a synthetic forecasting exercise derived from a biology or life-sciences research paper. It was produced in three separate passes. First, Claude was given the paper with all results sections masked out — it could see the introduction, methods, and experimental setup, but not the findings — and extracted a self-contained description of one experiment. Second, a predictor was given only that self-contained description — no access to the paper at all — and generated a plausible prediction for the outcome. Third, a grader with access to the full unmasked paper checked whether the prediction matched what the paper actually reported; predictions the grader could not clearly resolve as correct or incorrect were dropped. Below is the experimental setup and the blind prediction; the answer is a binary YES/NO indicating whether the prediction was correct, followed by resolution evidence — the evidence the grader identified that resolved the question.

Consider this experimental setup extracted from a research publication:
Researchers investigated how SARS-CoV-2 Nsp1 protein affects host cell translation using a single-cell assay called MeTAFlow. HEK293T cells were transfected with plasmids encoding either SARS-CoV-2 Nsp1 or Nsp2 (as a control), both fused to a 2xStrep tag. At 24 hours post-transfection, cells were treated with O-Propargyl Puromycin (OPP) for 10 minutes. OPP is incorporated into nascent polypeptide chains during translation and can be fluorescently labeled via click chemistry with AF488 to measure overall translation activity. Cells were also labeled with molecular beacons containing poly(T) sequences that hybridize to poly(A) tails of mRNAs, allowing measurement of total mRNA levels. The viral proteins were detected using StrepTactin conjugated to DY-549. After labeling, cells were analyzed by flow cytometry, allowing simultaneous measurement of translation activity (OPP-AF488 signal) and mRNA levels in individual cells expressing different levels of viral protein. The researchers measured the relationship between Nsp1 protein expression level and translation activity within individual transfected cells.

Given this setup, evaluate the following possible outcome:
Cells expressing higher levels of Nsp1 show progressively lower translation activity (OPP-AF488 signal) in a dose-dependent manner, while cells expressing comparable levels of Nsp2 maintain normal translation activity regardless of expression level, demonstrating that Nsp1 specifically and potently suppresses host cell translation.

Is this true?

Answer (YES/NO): YES